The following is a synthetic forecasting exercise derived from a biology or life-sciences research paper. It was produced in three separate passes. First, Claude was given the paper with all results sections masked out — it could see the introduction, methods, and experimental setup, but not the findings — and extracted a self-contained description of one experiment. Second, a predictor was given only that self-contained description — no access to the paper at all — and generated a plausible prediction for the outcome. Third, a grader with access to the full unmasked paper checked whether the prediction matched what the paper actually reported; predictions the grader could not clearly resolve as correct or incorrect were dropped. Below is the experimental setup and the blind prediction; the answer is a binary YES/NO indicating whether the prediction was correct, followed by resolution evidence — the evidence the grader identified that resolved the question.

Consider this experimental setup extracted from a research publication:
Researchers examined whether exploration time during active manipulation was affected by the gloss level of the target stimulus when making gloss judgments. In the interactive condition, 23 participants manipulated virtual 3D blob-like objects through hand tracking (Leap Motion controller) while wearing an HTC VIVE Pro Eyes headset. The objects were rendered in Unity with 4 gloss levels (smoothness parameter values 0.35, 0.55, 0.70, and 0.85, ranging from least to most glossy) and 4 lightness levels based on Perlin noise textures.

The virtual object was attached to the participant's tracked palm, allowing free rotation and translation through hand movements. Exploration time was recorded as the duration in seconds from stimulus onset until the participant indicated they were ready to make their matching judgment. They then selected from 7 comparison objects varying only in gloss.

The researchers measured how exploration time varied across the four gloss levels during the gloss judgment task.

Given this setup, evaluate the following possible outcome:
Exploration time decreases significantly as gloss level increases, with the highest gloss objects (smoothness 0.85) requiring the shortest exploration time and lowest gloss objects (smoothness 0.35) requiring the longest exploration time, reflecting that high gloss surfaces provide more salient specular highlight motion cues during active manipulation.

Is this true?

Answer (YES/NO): NO